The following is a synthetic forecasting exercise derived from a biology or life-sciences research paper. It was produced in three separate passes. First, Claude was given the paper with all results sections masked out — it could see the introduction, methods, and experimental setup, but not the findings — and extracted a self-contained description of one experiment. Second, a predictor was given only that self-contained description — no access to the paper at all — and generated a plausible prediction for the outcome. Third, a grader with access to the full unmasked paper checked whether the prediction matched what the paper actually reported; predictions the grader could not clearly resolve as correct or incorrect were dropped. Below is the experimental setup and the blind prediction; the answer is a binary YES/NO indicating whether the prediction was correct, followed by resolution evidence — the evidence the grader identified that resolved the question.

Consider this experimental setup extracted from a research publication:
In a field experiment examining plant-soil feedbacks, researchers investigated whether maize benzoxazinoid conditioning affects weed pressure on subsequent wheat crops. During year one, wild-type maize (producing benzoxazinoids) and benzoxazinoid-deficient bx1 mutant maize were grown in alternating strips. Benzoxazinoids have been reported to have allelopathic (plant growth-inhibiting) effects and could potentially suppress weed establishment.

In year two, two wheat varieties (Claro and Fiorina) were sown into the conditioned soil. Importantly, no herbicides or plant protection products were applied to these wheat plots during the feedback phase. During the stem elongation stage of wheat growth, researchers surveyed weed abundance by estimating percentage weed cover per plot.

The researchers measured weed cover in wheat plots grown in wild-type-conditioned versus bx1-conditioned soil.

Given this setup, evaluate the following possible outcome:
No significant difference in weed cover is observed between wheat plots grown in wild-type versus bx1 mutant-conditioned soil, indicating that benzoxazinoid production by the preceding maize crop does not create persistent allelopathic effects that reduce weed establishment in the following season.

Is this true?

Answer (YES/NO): YES